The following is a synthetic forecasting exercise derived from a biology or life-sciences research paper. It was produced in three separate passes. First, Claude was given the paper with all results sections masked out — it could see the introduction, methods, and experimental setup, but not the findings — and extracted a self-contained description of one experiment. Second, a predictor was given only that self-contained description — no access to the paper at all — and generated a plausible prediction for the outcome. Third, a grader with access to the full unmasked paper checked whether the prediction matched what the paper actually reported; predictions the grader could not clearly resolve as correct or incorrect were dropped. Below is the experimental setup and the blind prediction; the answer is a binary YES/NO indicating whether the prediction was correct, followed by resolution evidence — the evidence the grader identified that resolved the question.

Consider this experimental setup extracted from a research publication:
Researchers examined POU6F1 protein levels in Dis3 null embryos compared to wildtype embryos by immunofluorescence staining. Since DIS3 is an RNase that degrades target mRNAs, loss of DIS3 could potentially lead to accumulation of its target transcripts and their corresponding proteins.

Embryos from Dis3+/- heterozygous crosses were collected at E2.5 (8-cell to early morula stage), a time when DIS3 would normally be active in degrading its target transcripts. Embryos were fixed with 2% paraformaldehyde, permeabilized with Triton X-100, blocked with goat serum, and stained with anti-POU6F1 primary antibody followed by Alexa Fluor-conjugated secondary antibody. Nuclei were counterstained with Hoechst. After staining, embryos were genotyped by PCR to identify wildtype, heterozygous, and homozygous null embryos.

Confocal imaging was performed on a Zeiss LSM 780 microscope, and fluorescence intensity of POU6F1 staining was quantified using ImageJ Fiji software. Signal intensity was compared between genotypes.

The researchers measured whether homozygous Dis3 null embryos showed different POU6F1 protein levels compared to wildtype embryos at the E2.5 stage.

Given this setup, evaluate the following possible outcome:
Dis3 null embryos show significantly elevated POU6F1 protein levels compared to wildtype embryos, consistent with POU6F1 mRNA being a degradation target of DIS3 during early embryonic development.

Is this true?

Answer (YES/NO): YES